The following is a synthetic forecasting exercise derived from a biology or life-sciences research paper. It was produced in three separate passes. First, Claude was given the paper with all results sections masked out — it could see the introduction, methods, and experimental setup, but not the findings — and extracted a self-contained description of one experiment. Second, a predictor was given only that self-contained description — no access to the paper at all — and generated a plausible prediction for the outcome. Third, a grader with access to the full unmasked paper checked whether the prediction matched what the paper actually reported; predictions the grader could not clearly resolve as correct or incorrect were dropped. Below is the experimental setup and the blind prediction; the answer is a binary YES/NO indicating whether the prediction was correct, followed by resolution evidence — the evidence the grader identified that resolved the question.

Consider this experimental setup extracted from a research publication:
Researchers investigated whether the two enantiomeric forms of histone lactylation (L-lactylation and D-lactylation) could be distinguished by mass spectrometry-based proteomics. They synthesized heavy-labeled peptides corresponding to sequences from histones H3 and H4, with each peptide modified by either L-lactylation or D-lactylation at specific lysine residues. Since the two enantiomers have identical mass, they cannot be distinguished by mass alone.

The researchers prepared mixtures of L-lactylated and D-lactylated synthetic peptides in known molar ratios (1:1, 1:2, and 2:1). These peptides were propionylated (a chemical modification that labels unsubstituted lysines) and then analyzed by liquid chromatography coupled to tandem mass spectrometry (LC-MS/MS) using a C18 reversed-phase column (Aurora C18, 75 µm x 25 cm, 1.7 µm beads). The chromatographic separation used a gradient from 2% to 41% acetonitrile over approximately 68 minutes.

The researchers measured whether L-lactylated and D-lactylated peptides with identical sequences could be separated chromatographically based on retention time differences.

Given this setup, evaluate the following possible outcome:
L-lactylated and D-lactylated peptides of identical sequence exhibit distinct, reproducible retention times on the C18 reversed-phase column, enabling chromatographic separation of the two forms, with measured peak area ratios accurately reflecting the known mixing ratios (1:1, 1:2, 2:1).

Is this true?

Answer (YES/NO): NO